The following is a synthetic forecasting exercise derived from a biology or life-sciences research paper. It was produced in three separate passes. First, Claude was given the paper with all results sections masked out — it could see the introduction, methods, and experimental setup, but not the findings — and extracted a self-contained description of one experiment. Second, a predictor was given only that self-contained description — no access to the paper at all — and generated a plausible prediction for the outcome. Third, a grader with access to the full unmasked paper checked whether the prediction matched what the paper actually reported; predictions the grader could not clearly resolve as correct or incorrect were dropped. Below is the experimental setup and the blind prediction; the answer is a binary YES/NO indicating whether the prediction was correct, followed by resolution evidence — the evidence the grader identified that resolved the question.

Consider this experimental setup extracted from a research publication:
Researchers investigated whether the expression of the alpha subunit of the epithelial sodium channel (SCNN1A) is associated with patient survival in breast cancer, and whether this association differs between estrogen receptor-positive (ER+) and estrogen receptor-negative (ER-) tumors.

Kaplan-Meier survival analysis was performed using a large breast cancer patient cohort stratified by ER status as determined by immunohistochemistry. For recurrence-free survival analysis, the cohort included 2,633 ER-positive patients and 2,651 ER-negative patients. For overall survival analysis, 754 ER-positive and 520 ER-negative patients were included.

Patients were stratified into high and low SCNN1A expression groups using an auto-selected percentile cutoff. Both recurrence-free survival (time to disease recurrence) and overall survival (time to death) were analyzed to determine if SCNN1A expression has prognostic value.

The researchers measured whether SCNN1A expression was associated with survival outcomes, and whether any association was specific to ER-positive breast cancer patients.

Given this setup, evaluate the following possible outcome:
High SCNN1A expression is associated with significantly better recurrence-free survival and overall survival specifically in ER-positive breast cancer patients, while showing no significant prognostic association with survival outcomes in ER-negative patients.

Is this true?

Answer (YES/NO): NO